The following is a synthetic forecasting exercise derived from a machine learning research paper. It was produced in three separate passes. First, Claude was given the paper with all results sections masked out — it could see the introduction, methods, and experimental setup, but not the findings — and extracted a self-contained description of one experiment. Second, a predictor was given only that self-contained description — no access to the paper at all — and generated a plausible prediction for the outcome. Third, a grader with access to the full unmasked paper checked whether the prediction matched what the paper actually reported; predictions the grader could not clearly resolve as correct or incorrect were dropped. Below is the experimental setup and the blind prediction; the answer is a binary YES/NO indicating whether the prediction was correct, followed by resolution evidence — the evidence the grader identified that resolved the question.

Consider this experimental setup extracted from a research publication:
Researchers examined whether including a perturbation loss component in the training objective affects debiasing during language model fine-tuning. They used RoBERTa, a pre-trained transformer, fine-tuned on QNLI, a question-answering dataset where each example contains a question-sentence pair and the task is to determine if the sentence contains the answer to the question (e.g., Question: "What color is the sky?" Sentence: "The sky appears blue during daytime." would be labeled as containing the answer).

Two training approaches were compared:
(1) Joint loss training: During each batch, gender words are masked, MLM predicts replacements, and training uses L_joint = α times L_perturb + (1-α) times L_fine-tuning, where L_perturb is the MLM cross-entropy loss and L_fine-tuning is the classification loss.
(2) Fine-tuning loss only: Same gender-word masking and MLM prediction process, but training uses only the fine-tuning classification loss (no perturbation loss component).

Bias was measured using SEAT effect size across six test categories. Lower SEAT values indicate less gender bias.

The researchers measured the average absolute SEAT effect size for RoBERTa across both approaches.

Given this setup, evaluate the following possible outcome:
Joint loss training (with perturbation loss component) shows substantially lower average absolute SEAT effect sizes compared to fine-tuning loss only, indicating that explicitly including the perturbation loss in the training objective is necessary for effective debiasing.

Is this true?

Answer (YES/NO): YES